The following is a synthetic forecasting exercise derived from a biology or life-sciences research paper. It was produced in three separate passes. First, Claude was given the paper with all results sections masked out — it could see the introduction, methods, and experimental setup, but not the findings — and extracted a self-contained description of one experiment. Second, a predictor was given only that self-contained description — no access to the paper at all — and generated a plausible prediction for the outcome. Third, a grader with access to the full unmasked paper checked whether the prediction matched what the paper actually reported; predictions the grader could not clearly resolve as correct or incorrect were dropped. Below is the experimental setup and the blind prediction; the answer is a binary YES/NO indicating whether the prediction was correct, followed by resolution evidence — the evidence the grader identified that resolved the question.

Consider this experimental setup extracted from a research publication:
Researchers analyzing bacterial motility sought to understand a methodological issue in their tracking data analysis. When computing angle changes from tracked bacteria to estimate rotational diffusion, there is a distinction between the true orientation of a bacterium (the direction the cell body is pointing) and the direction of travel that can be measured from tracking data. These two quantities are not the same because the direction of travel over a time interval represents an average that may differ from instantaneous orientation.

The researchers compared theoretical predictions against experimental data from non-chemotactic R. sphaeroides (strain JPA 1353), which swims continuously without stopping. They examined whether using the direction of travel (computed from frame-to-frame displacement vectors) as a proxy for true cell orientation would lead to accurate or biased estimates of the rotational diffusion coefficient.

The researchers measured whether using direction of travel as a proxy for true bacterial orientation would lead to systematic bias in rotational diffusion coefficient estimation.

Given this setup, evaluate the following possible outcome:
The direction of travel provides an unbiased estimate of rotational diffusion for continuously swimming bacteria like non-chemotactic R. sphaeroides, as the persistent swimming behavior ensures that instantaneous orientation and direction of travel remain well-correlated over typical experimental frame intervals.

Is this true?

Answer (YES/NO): NO